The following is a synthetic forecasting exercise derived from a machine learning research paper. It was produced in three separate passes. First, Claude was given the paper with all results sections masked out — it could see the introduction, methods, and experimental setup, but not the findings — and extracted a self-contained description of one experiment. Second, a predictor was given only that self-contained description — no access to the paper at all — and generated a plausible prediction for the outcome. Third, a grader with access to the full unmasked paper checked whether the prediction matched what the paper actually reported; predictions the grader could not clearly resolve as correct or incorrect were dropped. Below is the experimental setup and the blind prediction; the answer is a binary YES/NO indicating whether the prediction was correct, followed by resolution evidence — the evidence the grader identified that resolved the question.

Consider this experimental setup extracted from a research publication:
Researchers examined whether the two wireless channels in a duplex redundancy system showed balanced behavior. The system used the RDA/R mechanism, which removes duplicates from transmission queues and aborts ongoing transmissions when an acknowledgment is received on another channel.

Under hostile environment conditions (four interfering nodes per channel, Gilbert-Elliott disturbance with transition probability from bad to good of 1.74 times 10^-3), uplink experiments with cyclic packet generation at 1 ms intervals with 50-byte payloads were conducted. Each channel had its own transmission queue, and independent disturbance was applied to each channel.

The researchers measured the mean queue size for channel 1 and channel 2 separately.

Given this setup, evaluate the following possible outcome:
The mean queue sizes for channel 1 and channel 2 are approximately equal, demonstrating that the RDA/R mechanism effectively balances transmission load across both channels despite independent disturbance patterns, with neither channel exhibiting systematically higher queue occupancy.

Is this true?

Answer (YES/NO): YES